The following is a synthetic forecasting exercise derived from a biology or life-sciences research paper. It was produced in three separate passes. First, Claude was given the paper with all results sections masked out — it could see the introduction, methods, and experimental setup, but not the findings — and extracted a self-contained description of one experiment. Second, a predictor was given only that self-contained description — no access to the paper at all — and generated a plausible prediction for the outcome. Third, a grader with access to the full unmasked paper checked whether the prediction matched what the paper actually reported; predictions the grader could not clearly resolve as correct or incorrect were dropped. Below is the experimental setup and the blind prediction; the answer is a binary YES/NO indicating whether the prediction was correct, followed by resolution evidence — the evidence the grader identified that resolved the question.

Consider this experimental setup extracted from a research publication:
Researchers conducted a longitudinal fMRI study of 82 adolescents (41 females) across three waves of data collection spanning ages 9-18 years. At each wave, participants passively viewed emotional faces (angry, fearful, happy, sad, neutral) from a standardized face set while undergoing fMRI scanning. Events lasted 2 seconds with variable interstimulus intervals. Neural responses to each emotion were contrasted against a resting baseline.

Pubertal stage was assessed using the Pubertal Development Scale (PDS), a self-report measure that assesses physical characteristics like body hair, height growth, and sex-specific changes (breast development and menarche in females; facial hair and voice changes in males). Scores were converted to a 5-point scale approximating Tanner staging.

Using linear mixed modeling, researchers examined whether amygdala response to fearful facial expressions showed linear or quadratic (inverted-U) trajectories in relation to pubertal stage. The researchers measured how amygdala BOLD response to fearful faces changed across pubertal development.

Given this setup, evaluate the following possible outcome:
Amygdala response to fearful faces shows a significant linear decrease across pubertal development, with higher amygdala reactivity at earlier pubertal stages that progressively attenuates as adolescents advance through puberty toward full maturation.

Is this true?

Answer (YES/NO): NO